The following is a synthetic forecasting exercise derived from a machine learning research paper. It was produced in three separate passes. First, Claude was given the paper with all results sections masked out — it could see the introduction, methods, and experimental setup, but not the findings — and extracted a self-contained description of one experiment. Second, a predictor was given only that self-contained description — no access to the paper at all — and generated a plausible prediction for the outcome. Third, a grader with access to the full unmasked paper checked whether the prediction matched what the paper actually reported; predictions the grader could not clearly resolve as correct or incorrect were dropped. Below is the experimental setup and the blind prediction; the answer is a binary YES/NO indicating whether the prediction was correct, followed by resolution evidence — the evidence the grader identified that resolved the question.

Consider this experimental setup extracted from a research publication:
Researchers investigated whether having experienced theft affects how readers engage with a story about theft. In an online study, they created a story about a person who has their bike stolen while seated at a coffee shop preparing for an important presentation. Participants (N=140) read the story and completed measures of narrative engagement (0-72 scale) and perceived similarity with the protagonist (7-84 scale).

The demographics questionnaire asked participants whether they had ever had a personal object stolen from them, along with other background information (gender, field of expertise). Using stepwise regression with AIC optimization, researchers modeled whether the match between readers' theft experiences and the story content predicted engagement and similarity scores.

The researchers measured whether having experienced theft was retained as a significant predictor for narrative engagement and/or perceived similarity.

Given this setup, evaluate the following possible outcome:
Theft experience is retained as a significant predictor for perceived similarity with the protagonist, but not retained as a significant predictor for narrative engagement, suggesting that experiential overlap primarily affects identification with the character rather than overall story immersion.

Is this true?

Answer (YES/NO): NO